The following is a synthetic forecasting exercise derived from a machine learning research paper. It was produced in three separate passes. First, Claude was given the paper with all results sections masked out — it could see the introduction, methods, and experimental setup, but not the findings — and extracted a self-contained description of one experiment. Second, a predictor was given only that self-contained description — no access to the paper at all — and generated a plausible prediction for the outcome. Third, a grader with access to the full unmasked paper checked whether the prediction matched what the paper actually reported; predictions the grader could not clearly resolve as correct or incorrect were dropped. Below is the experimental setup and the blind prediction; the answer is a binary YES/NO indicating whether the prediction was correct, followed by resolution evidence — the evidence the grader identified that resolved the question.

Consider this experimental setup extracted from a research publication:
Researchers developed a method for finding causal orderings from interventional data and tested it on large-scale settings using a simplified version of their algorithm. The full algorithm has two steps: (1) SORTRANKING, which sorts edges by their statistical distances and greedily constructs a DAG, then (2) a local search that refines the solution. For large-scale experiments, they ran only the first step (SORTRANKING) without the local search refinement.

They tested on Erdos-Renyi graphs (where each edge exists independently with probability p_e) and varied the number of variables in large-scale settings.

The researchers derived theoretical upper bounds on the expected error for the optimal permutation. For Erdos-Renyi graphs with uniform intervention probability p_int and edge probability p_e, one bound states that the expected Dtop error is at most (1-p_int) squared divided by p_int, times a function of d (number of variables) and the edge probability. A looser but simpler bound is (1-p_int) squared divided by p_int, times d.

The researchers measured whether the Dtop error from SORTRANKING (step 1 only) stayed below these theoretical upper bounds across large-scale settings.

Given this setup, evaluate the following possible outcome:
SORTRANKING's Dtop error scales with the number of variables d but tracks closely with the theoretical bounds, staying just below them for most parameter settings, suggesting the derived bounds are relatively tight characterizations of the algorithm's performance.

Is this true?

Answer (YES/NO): NO